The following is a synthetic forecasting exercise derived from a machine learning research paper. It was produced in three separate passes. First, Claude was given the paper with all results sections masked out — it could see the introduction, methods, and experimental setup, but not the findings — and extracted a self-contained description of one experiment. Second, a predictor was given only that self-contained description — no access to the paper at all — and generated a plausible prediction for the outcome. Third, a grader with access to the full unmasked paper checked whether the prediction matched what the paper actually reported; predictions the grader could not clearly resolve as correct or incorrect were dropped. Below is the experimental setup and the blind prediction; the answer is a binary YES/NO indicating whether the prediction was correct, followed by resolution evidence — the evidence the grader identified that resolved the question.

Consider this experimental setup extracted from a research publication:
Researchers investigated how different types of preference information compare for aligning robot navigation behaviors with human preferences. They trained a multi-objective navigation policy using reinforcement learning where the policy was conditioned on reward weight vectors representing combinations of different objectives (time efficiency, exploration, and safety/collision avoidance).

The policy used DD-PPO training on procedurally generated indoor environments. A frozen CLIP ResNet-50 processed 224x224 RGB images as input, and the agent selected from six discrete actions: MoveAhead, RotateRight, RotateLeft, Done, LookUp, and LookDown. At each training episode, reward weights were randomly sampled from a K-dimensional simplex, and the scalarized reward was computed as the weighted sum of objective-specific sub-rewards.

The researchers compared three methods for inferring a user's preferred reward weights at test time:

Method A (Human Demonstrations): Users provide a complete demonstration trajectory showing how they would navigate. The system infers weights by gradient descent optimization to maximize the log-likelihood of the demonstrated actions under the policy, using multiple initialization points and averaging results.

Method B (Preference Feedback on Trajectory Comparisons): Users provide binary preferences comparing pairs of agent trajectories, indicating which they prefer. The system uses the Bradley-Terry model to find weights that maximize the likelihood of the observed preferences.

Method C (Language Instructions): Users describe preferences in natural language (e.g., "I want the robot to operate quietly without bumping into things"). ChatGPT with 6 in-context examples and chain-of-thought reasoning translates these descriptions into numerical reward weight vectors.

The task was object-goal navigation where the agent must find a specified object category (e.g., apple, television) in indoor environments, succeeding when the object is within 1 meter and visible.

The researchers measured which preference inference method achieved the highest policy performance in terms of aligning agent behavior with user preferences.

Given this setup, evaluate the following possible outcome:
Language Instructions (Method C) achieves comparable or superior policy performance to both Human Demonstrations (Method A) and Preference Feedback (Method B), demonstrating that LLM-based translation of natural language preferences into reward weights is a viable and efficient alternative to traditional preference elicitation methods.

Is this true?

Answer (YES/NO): NO